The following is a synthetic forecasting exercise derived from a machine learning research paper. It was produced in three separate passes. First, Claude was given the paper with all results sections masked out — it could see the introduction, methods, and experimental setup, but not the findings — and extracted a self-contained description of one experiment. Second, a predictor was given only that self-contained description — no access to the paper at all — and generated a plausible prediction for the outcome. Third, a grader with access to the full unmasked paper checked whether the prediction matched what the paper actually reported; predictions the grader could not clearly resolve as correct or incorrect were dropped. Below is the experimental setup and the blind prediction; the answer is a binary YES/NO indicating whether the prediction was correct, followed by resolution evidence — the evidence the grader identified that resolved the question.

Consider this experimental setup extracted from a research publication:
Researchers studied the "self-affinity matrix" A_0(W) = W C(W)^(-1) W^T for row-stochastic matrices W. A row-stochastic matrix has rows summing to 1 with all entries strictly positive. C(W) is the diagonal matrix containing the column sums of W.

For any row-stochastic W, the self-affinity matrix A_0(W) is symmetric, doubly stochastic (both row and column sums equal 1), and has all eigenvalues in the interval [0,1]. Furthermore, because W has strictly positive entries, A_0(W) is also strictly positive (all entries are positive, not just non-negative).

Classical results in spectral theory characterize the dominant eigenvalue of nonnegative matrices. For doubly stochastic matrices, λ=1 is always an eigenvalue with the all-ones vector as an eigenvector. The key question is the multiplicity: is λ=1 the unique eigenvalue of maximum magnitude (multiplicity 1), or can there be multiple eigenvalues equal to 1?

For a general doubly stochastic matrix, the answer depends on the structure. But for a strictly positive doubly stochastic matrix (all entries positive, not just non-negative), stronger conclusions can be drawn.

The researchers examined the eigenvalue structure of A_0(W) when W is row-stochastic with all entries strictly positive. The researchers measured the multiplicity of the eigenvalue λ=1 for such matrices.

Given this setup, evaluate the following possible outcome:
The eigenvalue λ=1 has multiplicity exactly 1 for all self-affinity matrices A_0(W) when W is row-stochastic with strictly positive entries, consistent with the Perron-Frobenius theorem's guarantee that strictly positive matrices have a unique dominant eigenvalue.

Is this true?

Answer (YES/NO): YES